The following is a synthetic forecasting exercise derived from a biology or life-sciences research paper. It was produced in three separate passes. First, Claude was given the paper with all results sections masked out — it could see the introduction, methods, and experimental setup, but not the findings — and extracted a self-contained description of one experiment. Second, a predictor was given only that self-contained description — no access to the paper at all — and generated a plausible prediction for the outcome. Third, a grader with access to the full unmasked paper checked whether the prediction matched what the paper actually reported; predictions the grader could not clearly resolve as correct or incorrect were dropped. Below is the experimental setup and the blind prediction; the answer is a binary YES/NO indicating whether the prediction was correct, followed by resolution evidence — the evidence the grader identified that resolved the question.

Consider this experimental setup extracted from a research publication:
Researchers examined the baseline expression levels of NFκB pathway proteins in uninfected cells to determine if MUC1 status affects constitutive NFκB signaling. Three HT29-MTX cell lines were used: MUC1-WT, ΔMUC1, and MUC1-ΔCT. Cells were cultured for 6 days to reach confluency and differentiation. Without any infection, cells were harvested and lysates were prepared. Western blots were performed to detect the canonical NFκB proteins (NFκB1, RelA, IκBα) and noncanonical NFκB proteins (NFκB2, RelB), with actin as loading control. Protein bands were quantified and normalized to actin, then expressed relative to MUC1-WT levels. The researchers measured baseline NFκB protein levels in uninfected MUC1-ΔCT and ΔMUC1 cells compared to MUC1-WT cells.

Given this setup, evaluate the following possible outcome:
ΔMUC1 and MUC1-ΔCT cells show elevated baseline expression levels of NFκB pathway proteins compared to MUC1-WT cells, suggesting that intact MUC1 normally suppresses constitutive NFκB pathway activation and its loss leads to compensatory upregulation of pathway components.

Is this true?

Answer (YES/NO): YES